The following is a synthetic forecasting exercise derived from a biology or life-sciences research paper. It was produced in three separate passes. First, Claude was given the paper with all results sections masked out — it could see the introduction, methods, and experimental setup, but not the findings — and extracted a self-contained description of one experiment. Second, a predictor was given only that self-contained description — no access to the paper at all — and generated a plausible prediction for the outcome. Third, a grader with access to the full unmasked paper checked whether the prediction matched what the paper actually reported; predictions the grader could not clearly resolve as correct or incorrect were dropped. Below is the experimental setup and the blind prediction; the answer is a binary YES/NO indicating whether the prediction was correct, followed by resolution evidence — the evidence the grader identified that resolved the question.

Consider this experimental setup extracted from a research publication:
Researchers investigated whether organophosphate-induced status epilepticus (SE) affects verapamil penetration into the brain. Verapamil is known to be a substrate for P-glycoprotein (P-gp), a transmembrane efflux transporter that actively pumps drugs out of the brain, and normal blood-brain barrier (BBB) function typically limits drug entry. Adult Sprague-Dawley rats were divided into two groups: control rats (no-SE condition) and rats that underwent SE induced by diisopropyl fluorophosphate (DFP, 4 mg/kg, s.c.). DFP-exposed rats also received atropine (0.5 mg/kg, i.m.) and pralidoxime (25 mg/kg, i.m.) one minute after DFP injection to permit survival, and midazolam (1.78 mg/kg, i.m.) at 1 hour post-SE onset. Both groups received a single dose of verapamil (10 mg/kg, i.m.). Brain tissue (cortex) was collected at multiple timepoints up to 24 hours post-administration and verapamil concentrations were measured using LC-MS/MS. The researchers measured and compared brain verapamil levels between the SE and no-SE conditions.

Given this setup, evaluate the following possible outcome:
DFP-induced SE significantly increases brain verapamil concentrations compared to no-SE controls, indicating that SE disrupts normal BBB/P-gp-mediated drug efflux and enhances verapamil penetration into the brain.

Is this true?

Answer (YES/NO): YES